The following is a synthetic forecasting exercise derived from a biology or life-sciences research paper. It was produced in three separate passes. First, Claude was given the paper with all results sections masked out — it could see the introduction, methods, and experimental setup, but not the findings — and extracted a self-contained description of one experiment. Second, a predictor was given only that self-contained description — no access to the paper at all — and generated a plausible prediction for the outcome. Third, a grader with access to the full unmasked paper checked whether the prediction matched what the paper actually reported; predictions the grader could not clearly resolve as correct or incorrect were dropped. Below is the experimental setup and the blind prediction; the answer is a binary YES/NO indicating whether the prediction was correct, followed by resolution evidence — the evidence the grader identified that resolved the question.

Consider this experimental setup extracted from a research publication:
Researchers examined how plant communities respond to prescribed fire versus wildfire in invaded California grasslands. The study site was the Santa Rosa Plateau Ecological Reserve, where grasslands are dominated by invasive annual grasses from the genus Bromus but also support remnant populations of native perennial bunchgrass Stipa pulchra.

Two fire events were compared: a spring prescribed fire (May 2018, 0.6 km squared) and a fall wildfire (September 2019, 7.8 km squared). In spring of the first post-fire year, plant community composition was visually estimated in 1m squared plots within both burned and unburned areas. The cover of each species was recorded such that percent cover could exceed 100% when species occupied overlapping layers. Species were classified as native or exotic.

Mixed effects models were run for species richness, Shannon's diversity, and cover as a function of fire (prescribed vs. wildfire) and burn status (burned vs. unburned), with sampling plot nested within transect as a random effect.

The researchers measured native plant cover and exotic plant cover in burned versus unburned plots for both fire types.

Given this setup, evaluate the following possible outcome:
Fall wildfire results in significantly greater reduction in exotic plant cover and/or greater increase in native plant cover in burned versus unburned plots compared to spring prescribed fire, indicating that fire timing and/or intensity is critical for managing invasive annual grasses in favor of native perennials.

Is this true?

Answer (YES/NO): NO